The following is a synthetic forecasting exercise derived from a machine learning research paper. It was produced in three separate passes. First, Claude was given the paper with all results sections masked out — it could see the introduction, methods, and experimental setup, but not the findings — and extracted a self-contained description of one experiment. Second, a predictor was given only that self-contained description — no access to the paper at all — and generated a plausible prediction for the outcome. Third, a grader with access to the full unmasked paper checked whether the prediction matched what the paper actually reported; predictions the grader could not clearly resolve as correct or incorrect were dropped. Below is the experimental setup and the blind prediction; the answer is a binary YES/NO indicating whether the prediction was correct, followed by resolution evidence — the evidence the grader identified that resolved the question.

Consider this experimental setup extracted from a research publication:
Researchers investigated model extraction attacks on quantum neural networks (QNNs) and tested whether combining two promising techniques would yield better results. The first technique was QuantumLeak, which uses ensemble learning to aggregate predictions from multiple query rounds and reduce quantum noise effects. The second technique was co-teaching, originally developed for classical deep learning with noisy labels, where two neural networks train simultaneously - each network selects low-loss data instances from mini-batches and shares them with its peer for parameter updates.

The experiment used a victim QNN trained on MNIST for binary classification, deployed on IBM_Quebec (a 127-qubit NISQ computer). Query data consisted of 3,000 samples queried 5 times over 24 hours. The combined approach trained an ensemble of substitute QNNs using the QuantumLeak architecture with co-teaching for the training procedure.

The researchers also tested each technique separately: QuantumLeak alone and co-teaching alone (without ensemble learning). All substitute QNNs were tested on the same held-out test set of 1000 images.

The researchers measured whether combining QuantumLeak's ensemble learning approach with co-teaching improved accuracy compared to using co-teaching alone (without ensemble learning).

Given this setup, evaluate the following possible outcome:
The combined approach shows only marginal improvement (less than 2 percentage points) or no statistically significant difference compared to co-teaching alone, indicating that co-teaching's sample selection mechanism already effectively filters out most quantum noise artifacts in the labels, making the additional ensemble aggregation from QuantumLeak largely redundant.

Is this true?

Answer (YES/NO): NO